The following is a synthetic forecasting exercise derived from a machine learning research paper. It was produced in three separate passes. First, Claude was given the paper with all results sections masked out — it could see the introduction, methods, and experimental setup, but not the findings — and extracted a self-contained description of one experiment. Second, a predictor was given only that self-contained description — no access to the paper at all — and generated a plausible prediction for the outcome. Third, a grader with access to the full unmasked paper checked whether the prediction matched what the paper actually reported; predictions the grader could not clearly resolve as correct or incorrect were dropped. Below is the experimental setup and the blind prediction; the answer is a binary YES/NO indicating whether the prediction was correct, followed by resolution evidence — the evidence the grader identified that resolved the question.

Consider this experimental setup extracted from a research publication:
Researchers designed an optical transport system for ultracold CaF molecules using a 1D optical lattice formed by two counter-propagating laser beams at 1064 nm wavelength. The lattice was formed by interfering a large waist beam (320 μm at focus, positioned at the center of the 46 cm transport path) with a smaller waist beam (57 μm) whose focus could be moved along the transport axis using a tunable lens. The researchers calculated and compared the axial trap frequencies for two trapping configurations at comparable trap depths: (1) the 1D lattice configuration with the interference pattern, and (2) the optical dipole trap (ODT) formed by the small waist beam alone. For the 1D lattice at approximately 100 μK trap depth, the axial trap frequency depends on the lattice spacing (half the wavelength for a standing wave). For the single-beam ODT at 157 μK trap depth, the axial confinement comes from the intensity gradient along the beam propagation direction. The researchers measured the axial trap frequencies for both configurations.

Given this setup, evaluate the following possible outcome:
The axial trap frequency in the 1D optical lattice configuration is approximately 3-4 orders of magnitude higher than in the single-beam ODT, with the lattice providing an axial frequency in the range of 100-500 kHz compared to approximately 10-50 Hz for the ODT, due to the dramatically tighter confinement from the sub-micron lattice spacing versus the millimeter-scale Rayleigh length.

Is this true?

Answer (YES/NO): NO